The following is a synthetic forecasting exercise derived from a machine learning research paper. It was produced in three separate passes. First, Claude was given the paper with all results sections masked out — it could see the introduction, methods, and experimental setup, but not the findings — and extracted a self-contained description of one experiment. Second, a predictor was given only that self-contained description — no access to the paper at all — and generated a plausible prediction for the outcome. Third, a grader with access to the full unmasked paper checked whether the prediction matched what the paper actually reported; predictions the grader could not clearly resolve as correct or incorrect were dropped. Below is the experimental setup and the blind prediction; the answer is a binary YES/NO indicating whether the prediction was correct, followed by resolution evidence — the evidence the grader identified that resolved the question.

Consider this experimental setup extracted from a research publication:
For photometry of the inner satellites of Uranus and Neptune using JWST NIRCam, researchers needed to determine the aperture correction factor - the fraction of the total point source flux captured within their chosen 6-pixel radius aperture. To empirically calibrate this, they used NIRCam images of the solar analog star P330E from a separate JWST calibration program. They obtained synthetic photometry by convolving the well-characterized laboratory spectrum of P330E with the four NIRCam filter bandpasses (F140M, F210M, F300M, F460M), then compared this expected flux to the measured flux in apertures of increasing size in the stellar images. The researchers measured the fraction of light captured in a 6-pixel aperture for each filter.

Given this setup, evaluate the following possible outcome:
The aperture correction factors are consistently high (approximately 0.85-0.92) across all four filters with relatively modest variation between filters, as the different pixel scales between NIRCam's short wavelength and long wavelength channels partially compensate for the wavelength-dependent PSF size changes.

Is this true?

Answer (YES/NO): NO